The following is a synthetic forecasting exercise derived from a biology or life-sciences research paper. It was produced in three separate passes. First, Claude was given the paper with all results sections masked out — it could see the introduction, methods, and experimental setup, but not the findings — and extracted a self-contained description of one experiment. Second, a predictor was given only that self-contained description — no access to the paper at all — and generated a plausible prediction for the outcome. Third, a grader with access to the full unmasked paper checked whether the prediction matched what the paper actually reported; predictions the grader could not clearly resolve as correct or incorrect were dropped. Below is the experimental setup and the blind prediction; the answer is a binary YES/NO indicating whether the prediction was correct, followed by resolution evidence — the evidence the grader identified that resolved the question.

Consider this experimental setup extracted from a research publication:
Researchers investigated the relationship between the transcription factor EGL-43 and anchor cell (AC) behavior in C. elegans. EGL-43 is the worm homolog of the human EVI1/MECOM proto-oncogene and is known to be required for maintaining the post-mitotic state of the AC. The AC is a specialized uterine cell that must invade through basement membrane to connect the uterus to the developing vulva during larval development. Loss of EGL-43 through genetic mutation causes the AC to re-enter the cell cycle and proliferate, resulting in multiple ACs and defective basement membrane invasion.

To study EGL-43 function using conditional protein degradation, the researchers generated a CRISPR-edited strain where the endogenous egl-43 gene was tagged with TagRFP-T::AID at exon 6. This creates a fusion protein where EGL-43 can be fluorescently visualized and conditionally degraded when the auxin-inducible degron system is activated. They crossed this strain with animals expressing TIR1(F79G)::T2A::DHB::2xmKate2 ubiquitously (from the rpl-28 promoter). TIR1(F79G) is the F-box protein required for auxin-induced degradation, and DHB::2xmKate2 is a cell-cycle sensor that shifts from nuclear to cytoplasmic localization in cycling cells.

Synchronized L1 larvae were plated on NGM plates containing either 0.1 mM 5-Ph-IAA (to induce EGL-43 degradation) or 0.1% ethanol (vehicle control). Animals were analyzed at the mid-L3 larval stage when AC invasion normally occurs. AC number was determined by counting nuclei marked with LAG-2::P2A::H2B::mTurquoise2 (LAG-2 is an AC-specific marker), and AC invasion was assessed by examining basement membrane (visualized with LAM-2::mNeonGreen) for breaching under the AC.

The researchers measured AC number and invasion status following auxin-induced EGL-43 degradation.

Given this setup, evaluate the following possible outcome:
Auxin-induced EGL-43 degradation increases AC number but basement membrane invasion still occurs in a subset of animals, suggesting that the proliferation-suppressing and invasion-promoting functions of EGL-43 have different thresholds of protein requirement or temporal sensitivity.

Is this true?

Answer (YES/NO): NO